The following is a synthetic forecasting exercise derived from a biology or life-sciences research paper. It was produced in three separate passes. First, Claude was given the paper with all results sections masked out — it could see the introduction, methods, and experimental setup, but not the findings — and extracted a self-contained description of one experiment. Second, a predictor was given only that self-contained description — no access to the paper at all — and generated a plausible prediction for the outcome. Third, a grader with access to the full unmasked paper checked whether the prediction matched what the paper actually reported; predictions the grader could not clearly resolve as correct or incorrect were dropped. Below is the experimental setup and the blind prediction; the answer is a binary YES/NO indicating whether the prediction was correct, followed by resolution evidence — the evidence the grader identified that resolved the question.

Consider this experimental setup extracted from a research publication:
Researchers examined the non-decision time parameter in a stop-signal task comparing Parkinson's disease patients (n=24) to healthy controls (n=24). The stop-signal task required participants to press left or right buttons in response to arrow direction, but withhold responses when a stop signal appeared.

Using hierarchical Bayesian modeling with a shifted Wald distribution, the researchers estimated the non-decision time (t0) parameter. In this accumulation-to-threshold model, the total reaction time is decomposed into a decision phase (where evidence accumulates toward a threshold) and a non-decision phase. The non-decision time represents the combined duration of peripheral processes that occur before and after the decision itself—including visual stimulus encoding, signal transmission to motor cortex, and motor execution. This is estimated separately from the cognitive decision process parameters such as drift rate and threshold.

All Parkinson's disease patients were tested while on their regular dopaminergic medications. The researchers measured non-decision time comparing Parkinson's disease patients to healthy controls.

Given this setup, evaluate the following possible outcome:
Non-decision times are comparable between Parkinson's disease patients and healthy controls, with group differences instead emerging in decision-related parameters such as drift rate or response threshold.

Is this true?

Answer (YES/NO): NO